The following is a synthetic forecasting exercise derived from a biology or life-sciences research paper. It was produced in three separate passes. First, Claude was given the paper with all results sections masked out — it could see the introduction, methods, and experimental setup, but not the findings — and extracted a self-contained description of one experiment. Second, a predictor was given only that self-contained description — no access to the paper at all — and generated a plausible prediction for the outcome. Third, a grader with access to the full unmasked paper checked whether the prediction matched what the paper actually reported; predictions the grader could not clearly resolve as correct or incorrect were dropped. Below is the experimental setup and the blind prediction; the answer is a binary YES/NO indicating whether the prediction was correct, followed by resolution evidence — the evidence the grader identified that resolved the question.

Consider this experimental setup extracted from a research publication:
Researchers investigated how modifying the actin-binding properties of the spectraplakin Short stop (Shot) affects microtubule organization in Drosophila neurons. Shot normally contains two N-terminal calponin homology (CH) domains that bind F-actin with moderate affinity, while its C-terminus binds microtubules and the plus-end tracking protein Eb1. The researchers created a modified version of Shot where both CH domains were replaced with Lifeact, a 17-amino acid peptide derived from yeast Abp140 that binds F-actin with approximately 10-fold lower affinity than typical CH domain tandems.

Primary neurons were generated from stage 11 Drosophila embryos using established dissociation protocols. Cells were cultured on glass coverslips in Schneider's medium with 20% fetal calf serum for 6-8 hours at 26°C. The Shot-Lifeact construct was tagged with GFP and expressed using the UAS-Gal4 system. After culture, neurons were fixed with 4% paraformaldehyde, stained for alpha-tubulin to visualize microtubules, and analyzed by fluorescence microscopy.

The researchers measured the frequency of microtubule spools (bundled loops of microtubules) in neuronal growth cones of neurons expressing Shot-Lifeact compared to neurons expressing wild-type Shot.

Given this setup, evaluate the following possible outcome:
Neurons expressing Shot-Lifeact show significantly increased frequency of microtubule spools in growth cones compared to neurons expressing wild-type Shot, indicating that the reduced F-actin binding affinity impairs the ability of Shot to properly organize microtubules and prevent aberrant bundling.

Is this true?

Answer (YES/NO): NO